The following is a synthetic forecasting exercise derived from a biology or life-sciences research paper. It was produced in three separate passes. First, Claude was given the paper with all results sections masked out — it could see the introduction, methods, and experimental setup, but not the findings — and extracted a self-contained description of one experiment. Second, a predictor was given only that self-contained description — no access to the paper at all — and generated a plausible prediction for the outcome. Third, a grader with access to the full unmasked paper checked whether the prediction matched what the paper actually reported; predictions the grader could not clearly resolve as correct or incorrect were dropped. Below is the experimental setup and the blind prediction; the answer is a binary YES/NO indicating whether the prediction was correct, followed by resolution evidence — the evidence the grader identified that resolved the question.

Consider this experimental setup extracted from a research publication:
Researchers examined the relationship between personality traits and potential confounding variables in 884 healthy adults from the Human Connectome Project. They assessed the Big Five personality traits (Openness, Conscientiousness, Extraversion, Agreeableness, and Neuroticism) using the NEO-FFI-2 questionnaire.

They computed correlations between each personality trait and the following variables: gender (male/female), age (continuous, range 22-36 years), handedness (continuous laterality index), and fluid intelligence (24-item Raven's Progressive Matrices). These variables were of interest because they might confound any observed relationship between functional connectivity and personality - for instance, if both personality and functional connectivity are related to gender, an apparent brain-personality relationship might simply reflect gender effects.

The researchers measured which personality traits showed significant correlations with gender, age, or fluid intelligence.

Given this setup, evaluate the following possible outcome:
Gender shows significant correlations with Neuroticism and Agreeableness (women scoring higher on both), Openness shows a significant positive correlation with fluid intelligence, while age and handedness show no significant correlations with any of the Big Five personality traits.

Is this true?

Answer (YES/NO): NO